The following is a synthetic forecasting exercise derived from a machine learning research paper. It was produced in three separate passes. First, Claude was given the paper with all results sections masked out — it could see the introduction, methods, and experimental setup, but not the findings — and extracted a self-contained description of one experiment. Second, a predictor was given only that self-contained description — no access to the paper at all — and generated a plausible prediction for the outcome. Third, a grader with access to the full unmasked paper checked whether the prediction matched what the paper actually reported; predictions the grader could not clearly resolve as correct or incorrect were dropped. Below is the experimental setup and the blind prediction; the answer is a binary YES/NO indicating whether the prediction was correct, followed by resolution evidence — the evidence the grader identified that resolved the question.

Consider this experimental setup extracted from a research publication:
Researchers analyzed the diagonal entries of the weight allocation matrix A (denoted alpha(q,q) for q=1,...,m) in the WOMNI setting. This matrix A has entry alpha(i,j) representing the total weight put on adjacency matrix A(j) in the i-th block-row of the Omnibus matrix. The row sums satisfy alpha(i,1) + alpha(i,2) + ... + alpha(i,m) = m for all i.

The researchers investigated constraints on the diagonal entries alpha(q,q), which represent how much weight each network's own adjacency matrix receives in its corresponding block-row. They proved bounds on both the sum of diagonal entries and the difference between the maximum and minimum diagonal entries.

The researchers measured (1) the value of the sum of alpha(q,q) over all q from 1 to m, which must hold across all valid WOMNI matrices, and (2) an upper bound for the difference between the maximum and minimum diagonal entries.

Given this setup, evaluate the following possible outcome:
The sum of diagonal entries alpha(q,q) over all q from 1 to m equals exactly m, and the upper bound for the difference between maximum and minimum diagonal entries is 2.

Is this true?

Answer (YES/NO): NO